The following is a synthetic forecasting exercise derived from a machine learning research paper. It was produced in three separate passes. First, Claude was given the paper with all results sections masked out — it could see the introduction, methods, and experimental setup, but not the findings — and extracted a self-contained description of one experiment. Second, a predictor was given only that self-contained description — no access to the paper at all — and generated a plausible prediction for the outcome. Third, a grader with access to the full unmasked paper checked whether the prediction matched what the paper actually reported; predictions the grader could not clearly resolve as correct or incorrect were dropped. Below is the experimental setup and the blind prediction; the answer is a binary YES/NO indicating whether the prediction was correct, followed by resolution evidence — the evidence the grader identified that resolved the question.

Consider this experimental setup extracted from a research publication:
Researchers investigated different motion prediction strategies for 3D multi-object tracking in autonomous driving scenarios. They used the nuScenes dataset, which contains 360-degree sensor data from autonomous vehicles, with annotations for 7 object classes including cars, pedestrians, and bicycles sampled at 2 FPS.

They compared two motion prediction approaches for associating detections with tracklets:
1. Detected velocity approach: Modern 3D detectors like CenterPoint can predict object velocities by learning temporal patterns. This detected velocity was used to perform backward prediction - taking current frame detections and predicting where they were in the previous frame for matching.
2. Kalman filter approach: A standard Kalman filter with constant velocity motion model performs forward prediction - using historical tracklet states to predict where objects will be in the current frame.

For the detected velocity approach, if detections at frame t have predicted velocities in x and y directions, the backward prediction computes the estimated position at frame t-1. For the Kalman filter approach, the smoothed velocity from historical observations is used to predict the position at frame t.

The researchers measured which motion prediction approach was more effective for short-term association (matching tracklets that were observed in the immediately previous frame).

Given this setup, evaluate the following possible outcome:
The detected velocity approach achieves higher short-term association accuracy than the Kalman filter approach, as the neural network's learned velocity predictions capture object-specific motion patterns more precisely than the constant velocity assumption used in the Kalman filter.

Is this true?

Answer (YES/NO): YES